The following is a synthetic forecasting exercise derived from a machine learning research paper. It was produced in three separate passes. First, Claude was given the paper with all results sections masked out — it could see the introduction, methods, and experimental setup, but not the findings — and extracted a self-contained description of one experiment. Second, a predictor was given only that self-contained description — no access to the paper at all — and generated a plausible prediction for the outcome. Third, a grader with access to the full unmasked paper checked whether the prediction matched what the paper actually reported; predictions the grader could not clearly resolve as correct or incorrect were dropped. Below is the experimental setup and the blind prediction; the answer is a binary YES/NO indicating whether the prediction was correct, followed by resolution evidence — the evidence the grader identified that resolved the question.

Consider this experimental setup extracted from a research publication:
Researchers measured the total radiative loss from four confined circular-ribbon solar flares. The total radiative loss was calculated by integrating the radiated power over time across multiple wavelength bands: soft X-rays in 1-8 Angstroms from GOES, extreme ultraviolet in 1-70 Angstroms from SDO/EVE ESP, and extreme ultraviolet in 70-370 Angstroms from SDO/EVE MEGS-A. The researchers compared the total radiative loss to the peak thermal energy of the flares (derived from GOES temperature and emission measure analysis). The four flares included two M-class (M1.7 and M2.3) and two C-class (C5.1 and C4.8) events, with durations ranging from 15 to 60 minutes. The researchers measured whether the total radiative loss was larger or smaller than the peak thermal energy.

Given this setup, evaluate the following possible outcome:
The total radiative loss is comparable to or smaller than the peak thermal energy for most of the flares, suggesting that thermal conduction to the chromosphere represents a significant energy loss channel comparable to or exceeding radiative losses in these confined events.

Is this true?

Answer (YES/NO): NO